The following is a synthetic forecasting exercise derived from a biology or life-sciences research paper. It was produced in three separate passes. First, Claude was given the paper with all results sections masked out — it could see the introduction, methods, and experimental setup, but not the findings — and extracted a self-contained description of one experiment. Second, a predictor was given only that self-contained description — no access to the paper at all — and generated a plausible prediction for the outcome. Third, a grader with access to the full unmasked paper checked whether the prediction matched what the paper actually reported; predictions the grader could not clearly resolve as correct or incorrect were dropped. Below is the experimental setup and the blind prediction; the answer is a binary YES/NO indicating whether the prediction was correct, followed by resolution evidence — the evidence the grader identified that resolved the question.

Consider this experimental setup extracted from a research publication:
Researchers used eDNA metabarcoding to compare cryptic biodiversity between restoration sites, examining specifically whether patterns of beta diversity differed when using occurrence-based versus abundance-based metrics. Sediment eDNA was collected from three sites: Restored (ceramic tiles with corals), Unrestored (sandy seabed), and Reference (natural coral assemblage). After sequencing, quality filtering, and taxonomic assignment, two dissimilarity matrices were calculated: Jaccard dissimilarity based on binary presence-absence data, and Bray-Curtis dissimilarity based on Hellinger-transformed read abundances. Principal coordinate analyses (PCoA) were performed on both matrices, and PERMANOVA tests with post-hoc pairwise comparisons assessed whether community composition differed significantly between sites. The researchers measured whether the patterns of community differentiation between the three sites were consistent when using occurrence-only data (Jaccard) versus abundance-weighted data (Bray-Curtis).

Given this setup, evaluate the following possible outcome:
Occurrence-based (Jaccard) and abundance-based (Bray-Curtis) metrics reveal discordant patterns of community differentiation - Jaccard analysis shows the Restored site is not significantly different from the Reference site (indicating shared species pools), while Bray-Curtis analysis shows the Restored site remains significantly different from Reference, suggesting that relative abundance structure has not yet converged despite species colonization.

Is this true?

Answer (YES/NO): NO